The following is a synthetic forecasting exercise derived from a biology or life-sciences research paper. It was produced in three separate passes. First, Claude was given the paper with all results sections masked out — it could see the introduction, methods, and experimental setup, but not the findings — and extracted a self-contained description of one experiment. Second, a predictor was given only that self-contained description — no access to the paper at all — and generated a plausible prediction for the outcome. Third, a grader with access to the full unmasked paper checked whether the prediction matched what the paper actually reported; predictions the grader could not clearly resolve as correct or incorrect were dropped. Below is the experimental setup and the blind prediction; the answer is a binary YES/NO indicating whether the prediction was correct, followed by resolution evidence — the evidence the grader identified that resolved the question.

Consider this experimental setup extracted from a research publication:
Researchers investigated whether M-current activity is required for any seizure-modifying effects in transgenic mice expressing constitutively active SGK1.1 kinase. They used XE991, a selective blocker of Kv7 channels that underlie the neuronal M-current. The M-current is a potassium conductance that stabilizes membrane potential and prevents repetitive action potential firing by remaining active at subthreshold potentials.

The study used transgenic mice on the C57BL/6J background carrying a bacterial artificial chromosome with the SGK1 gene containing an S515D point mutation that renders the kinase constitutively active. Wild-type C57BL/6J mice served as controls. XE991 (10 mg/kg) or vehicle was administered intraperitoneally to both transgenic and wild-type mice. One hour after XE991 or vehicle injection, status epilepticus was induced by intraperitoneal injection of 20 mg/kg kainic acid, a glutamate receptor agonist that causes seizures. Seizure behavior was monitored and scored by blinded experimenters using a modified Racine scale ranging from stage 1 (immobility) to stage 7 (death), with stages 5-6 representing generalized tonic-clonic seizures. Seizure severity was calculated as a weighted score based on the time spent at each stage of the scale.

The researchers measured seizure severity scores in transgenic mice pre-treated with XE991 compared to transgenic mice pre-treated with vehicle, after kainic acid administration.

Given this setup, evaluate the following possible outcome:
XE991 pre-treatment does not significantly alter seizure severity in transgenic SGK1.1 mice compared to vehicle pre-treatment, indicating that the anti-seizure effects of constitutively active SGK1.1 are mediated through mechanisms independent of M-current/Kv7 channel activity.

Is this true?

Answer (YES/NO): NO